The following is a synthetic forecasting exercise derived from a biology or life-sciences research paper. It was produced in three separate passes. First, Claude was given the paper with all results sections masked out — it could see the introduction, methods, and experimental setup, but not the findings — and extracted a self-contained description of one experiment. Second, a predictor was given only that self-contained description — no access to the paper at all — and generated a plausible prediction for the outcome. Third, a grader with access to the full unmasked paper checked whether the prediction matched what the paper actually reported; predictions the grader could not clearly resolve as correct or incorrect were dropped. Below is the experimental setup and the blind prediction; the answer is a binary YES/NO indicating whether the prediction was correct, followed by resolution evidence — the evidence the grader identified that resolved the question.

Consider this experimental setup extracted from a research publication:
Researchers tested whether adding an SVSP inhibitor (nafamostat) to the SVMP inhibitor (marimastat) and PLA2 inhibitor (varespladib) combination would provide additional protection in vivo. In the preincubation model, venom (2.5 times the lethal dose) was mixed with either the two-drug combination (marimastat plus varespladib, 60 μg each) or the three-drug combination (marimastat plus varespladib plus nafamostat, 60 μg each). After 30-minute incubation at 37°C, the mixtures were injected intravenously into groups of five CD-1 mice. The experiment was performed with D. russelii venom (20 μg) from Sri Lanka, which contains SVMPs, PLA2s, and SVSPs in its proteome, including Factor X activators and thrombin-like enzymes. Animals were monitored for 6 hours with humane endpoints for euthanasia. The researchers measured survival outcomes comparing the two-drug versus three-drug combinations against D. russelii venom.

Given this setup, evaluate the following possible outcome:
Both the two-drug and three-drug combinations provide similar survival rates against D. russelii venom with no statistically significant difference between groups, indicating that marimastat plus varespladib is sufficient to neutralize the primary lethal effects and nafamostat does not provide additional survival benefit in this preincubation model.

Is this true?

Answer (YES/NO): YES